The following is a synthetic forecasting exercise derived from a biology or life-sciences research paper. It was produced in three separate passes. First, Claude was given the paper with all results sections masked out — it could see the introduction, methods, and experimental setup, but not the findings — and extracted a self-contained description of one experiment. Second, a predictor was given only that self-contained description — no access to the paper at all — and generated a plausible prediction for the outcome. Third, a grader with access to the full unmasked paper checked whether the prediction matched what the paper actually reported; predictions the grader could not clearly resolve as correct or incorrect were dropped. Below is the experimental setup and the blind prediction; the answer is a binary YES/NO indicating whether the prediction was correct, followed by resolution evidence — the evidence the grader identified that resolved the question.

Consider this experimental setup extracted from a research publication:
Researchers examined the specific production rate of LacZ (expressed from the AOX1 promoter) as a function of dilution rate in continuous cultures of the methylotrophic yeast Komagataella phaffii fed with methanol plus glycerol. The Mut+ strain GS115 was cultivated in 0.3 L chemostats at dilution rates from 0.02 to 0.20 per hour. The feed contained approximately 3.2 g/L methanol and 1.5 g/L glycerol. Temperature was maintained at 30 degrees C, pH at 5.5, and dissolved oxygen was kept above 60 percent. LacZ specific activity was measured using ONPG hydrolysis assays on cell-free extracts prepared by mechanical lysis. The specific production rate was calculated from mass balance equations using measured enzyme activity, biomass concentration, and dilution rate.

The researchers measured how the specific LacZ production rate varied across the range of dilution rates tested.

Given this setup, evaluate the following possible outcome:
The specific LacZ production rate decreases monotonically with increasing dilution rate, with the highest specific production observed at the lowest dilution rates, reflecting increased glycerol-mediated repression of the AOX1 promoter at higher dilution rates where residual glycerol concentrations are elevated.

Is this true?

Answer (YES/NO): NO